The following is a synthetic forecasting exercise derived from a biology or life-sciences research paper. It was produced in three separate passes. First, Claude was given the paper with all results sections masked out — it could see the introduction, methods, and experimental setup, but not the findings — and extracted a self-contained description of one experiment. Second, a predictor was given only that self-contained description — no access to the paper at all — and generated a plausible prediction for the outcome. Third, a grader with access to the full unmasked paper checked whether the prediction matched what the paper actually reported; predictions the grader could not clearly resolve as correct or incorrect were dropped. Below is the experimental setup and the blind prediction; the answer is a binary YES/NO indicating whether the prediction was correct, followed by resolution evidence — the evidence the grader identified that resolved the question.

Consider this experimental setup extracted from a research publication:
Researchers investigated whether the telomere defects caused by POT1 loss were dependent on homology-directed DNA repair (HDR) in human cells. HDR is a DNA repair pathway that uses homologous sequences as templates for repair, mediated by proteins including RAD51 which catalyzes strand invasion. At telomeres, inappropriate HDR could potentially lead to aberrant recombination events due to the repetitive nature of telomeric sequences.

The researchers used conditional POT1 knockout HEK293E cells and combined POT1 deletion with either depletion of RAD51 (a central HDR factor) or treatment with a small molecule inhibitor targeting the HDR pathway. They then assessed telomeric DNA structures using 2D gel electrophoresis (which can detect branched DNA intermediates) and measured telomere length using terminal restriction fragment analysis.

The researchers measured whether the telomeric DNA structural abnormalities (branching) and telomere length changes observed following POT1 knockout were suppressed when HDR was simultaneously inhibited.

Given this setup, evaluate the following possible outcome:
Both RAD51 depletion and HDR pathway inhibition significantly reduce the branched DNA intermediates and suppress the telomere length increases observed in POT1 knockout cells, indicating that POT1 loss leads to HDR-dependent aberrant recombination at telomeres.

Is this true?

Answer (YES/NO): NO